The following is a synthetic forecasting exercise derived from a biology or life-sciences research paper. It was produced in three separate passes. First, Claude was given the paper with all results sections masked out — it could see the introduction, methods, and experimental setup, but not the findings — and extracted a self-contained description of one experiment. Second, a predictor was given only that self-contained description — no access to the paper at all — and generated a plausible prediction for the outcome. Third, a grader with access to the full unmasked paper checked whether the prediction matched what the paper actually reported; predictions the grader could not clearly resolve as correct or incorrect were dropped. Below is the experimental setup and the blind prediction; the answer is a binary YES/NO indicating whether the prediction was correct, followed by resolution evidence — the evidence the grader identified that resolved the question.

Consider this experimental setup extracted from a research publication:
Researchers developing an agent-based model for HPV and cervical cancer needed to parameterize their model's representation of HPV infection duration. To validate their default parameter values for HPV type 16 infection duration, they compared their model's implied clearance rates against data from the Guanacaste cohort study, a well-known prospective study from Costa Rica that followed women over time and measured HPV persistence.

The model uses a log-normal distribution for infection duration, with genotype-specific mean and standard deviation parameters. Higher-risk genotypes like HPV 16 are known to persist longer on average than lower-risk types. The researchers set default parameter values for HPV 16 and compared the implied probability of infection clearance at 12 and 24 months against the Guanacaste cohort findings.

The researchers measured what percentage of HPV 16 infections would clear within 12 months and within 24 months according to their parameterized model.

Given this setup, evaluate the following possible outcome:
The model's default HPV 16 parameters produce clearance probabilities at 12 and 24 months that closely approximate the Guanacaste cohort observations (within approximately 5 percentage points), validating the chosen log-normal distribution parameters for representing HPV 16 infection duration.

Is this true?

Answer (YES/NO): YES